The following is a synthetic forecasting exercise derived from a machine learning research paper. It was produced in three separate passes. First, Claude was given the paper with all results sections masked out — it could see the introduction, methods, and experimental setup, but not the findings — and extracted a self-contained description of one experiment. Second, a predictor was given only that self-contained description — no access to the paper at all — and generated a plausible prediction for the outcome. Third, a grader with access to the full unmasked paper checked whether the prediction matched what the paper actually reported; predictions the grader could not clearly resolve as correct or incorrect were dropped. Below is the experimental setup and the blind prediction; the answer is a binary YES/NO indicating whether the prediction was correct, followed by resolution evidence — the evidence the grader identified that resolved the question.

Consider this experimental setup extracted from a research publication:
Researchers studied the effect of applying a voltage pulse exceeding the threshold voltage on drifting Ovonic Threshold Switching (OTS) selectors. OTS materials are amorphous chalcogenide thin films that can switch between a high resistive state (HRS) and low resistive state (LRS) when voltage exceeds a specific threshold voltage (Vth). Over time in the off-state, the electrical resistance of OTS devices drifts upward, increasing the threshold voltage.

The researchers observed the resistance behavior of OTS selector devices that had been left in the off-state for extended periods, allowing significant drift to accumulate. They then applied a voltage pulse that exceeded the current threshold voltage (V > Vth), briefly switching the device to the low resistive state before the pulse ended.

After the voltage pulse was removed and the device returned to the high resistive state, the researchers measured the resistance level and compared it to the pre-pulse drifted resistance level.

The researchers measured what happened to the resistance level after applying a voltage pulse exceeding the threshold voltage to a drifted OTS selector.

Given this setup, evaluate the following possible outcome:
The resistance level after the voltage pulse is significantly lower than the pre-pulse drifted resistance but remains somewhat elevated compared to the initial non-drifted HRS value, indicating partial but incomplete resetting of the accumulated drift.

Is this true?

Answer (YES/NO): NO